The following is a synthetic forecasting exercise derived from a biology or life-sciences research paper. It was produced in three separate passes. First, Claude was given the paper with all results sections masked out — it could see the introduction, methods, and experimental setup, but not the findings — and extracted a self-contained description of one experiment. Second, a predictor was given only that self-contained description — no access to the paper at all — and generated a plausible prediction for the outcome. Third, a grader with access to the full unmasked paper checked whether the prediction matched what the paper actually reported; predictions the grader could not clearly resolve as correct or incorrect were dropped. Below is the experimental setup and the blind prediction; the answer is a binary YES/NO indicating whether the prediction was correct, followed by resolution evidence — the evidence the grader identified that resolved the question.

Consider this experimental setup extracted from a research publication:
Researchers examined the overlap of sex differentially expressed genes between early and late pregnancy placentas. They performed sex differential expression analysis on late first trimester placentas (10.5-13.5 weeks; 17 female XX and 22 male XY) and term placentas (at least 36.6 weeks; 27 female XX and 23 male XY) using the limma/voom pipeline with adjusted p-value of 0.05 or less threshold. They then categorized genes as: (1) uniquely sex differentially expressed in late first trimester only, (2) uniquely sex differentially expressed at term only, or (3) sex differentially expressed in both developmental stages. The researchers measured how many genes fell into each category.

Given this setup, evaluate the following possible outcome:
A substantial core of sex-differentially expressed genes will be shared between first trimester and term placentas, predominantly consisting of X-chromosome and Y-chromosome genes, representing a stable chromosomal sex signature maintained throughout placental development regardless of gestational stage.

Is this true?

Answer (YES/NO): NO